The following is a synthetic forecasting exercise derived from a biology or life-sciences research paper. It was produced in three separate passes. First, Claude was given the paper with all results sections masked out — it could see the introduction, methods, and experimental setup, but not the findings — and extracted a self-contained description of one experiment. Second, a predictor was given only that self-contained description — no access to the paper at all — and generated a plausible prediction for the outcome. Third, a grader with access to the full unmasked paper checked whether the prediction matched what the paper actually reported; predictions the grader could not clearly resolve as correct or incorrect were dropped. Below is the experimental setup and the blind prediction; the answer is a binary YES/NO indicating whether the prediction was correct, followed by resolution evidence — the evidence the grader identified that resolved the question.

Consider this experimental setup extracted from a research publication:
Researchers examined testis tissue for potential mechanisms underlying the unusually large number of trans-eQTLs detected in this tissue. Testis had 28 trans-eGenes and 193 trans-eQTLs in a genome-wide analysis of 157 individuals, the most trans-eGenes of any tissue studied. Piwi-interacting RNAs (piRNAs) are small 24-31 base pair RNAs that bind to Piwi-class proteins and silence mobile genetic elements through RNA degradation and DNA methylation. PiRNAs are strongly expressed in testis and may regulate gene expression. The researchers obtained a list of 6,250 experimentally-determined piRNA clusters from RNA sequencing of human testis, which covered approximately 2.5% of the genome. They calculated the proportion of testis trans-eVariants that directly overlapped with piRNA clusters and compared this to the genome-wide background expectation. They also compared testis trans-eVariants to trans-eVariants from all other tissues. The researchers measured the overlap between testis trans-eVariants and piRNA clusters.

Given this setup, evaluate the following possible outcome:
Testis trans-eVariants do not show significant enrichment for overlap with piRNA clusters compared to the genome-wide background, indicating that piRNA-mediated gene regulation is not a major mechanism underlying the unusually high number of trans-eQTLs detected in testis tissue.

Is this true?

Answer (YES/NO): NO